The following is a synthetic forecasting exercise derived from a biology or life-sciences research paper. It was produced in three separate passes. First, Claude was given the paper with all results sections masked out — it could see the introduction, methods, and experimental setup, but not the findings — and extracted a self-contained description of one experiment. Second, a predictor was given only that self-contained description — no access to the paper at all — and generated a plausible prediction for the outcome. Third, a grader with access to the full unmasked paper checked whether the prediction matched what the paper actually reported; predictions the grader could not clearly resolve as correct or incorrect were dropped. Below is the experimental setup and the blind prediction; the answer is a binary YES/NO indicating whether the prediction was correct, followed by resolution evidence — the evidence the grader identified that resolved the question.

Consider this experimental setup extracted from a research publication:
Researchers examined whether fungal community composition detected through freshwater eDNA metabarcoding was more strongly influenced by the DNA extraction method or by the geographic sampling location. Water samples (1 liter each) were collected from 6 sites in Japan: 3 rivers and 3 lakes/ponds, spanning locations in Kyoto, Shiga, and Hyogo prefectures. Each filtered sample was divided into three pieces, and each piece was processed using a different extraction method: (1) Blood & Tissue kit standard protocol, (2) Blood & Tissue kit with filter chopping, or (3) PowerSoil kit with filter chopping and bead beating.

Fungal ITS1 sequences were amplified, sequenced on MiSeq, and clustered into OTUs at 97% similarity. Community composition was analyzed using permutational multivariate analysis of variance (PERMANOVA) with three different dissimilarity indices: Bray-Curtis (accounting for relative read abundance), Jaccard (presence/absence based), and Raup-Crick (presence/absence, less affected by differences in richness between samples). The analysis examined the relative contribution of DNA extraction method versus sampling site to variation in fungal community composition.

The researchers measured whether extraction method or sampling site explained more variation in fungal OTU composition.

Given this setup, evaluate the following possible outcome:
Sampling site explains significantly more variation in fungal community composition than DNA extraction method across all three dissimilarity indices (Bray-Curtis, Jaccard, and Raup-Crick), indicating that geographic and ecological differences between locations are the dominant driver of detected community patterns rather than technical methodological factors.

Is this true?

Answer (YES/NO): YES